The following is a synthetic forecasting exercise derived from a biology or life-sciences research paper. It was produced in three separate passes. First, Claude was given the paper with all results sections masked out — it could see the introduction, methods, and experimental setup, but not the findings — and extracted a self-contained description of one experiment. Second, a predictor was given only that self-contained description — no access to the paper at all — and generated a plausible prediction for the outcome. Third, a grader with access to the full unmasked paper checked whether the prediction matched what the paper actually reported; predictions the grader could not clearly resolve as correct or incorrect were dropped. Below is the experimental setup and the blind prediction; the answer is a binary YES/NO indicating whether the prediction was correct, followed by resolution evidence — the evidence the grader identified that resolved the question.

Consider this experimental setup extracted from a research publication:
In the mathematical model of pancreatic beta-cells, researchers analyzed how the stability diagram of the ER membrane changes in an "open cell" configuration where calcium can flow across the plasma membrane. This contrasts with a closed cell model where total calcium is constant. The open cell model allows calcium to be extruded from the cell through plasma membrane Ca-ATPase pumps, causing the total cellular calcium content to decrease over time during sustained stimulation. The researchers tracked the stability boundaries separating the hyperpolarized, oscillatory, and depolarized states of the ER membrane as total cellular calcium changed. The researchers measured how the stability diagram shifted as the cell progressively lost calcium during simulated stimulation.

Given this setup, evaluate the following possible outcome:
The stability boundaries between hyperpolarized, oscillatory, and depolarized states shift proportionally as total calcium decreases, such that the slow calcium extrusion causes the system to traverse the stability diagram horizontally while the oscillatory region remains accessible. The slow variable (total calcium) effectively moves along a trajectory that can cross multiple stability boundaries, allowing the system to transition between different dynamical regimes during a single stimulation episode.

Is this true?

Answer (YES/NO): YES